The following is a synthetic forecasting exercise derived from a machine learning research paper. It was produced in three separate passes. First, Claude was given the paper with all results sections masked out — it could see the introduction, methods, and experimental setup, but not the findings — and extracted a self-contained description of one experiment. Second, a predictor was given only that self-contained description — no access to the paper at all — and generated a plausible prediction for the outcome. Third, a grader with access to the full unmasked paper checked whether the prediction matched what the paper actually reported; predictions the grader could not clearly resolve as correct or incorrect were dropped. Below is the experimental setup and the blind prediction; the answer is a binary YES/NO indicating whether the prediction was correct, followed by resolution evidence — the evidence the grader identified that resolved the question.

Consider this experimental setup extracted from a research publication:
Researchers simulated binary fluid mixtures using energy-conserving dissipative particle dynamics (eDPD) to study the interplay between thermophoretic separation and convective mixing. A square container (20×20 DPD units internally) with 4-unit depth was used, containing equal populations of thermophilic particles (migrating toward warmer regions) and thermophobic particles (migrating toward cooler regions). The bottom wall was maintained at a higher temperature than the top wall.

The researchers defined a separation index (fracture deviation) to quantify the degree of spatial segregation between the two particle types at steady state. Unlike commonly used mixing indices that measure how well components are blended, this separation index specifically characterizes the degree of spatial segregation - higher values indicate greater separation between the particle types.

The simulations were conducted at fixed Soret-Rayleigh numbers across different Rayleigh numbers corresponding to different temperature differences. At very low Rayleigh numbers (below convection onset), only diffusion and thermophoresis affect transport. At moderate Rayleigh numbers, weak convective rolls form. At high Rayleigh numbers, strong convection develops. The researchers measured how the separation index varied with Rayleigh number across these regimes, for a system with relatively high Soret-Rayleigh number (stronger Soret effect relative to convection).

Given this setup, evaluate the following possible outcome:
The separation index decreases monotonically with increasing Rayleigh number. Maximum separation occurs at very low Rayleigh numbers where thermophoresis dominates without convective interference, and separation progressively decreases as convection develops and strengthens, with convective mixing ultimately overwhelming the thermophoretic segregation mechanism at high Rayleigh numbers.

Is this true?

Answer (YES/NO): NO